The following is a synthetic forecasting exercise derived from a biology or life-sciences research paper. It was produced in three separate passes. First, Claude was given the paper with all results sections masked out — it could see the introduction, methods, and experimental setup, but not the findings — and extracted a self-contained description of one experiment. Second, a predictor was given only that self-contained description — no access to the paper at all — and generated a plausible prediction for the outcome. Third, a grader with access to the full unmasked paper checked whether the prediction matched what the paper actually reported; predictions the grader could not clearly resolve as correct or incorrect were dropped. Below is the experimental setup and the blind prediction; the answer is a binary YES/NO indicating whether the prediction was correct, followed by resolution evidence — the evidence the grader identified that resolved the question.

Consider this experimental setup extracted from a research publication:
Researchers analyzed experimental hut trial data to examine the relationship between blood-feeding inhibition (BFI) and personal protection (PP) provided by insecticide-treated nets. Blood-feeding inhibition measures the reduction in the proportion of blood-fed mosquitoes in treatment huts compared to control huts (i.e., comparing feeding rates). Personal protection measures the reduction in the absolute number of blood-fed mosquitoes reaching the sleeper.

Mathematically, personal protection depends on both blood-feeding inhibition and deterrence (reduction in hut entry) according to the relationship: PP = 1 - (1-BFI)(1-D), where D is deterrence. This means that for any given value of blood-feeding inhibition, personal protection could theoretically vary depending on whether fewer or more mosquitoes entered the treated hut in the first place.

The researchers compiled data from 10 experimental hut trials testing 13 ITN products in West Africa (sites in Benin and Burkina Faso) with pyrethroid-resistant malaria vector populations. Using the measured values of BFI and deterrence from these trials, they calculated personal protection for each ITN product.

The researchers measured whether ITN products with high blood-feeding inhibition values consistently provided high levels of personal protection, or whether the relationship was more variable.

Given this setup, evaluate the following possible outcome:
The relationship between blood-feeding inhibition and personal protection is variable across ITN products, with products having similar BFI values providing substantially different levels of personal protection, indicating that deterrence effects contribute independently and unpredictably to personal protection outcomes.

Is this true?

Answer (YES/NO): YES